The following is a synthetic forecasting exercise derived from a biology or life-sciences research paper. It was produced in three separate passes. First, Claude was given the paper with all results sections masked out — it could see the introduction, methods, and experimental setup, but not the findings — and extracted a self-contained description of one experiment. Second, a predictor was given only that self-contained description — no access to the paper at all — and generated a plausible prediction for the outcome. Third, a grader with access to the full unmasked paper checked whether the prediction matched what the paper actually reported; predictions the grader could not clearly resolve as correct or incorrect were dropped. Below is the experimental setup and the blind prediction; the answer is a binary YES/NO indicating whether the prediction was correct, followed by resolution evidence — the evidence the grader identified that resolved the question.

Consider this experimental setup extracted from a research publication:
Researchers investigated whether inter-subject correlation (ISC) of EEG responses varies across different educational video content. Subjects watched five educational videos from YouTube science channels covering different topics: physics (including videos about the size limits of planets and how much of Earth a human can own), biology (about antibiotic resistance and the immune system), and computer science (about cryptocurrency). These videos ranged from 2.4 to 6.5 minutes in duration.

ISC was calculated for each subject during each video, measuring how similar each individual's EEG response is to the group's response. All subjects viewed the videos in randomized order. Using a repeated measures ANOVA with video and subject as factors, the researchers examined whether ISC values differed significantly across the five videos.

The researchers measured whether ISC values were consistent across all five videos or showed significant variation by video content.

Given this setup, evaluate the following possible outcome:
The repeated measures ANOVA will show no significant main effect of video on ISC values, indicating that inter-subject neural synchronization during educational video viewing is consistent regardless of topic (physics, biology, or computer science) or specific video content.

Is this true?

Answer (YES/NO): NO